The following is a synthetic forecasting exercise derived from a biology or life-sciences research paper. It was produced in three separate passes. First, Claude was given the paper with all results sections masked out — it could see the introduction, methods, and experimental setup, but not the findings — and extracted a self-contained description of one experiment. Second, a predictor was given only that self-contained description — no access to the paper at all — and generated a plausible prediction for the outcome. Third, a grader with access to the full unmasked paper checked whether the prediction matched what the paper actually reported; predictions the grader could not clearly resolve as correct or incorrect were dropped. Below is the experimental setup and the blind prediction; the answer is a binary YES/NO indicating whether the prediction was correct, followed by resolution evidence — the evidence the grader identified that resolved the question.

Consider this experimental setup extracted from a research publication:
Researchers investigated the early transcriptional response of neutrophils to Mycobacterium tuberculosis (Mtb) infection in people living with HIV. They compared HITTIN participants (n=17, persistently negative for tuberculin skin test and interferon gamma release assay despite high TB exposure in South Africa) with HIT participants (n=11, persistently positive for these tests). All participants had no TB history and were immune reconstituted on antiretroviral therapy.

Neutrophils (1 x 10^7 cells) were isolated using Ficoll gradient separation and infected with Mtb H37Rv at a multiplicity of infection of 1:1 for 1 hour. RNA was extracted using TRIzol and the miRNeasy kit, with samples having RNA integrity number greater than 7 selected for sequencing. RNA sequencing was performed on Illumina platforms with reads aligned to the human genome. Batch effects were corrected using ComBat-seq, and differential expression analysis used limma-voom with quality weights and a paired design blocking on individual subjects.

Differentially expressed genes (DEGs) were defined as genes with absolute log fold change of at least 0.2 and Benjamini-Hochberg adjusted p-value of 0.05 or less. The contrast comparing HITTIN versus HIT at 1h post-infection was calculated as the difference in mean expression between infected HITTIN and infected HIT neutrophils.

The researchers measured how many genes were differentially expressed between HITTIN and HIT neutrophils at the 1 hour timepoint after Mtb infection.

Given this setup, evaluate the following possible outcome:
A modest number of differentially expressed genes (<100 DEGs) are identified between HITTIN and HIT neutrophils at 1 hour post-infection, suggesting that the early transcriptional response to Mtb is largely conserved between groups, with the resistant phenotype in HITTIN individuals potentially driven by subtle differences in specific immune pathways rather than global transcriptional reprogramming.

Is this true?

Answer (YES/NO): NO